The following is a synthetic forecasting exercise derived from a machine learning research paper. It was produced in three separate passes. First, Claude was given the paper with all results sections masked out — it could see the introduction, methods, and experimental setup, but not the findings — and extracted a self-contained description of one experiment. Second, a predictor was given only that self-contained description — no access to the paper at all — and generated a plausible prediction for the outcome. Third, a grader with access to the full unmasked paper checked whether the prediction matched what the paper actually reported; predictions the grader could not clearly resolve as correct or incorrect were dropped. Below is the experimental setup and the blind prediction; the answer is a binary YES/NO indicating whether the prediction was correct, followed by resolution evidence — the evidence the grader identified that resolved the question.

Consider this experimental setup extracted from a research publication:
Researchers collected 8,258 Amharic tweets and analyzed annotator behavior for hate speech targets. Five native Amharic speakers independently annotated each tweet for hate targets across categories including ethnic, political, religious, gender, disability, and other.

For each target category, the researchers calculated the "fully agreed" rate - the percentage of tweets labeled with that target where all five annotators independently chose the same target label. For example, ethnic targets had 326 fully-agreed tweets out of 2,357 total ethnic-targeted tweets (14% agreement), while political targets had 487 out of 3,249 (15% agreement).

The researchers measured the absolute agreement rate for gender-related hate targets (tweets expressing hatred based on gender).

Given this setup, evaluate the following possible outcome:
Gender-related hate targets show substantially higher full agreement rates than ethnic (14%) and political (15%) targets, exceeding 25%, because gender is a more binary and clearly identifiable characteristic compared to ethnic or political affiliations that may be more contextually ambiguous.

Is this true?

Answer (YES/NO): NO